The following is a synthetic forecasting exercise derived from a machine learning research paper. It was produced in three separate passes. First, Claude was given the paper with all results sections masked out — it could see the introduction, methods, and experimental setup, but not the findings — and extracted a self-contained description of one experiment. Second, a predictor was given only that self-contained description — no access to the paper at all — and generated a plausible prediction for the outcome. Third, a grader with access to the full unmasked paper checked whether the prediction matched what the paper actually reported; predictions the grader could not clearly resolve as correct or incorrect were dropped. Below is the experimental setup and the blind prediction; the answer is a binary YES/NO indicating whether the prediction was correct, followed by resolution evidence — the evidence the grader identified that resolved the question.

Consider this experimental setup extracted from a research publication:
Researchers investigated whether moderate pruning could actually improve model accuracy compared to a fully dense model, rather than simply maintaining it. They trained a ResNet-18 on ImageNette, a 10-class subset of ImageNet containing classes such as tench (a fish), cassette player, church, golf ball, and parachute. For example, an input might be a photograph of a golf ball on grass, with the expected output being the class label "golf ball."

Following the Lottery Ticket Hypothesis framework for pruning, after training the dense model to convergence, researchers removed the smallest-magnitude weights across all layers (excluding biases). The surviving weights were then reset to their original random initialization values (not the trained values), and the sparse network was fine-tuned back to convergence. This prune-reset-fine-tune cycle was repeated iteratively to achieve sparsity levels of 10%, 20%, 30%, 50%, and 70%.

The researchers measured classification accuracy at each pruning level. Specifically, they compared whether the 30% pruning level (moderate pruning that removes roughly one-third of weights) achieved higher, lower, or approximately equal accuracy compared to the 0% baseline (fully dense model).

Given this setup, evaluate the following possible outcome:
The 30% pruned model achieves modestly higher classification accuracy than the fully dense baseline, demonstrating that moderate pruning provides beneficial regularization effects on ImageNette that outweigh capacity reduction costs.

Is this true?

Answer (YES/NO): YES